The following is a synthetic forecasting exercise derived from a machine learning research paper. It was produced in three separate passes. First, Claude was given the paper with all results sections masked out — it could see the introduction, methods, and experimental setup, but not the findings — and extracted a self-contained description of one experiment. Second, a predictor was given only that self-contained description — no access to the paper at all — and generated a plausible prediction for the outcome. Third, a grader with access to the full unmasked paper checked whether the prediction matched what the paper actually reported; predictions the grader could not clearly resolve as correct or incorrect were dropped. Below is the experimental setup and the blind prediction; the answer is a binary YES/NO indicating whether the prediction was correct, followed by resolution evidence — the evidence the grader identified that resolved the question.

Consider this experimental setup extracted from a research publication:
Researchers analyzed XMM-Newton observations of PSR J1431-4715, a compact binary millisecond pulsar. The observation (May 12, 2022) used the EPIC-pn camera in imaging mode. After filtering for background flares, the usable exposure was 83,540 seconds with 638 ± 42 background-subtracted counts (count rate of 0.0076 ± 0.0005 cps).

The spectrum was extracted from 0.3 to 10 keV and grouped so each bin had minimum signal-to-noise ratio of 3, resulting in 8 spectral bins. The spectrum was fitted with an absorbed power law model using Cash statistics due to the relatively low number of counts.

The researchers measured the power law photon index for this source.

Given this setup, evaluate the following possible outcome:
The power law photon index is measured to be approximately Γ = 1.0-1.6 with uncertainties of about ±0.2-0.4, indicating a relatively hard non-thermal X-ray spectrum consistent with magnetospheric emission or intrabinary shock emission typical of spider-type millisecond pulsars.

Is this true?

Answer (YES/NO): YES